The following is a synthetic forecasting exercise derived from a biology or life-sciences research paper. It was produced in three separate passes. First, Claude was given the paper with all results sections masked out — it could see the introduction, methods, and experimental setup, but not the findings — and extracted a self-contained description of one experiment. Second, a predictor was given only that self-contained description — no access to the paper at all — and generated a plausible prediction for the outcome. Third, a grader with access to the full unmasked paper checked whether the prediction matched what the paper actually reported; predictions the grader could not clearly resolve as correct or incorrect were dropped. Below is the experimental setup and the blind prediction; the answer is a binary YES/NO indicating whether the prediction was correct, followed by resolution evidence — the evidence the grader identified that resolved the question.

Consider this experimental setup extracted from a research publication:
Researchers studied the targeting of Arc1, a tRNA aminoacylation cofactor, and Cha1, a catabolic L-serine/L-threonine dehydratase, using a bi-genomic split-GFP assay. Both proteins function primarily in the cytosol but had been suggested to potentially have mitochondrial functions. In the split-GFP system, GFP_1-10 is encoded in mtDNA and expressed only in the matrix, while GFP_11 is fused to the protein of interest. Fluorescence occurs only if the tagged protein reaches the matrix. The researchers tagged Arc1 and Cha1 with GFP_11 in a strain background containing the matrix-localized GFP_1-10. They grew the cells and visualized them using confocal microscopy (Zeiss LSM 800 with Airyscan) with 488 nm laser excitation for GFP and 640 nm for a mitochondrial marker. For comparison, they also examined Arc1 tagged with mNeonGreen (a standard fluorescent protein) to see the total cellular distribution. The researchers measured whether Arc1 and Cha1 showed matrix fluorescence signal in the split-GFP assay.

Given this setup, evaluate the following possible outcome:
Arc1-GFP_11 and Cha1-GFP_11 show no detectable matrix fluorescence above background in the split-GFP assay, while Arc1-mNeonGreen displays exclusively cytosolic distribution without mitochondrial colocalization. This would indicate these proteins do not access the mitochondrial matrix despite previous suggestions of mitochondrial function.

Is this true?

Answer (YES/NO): NO